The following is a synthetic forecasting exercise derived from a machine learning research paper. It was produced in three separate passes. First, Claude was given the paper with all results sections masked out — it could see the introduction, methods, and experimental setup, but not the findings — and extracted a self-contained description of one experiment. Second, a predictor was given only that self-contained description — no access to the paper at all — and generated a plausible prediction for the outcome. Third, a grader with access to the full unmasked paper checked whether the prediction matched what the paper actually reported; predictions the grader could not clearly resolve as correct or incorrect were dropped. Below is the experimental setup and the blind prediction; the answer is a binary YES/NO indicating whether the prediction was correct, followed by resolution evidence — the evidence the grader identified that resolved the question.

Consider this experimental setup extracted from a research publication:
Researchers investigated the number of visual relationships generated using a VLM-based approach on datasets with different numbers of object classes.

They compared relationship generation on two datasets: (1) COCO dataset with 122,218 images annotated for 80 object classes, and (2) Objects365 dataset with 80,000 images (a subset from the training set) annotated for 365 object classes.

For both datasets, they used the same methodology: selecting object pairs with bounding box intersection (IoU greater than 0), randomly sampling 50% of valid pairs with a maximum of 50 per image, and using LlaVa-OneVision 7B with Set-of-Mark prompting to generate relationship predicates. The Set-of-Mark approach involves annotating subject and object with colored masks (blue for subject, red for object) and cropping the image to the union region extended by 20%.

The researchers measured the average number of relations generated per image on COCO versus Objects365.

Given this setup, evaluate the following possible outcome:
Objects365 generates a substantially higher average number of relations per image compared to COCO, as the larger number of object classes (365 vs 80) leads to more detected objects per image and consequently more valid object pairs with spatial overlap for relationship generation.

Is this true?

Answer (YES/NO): YES